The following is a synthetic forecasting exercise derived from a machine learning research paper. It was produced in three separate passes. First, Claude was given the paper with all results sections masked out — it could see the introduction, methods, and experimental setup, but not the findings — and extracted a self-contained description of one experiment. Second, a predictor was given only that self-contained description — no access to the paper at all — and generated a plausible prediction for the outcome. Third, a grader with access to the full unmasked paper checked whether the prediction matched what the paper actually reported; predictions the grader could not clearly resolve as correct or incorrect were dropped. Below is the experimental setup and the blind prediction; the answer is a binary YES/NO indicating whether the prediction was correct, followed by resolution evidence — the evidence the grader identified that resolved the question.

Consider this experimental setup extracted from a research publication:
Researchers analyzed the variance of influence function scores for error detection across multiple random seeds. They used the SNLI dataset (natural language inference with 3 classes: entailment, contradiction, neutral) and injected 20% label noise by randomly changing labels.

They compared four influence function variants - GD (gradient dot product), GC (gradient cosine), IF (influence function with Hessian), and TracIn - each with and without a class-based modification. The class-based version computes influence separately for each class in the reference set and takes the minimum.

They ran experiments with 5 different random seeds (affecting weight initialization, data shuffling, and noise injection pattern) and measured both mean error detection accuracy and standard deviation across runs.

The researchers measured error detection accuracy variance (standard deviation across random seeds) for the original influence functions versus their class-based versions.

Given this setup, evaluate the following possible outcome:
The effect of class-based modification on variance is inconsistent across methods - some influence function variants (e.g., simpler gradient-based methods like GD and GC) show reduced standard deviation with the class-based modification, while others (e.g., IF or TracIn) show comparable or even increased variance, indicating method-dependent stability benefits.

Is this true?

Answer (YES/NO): NO